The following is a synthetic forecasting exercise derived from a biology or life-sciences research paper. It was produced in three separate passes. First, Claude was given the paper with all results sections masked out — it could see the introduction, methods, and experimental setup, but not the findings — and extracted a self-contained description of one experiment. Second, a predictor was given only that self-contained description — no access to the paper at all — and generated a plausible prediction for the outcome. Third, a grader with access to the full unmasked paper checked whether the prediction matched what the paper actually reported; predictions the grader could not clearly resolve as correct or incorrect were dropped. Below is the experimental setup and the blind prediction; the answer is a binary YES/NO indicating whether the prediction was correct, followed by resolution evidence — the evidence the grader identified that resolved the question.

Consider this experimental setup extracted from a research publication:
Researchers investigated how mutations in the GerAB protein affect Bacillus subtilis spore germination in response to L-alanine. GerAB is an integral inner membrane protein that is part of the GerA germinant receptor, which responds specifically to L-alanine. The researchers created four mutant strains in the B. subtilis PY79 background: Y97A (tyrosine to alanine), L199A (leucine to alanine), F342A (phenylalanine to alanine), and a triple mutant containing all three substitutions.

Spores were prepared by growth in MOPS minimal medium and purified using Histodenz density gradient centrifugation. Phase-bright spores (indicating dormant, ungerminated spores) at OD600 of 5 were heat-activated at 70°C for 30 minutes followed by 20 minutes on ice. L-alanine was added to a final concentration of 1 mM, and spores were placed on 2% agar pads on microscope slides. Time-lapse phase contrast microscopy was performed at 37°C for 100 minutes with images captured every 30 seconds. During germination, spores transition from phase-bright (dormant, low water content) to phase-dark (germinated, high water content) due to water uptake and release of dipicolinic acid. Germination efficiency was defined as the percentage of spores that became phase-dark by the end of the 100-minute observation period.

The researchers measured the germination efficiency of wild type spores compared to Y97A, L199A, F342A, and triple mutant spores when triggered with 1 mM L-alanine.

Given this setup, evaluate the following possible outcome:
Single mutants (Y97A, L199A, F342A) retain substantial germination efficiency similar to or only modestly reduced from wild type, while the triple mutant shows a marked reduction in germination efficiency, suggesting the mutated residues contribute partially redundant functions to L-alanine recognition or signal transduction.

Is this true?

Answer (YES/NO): NO